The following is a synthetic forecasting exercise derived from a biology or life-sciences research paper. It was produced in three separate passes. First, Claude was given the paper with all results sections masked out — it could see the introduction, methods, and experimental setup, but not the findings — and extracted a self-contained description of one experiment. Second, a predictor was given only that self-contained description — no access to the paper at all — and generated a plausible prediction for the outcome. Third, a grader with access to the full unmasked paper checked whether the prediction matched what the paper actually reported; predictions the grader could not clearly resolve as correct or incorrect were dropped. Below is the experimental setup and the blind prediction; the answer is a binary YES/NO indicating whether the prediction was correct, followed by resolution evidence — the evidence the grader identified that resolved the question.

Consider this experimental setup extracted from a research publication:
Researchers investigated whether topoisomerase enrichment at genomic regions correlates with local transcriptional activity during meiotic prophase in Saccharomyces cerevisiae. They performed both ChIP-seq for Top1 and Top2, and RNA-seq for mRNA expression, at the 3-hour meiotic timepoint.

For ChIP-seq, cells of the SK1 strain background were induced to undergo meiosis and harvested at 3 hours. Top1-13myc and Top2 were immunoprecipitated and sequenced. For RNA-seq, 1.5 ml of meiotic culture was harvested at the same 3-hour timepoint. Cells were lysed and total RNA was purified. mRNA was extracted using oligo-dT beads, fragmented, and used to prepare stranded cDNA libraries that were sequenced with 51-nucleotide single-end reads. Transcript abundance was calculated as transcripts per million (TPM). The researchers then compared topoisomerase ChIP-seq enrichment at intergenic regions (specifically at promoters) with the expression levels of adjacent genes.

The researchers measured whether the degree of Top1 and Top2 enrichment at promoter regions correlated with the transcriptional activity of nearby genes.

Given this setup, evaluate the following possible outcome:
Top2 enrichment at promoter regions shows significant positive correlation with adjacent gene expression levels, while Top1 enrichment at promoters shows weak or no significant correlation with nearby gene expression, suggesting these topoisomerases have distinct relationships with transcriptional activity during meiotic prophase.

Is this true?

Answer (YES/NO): NO